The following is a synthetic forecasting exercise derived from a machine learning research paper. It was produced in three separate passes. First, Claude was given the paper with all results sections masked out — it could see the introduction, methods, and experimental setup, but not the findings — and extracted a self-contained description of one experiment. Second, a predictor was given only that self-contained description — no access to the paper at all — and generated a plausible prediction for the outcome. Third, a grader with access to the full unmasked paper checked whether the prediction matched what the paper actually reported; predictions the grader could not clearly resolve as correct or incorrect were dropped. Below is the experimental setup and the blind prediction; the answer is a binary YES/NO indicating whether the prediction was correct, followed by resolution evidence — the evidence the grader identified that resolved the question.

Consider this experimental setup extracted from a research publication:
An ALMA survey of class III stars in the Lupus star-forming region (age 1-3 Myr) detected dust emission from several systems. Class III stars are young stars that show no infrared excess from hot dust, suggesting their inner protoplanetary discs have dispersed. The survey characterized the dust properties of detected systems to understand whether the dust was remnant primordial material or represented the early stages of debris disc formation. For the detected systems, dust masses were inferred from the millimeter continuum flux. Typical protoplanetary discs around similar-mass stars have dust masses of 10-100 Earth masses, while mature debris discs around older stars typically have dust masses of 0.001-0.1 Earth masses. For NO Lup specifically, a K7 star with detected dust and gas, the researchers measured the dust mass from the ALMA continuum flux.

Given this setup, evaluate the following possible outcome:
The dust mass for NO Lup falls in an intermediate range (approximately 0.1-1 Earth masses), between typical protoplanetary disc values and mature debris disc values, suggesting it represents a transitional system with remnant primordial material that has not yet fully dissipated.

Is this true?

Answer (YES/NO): NO